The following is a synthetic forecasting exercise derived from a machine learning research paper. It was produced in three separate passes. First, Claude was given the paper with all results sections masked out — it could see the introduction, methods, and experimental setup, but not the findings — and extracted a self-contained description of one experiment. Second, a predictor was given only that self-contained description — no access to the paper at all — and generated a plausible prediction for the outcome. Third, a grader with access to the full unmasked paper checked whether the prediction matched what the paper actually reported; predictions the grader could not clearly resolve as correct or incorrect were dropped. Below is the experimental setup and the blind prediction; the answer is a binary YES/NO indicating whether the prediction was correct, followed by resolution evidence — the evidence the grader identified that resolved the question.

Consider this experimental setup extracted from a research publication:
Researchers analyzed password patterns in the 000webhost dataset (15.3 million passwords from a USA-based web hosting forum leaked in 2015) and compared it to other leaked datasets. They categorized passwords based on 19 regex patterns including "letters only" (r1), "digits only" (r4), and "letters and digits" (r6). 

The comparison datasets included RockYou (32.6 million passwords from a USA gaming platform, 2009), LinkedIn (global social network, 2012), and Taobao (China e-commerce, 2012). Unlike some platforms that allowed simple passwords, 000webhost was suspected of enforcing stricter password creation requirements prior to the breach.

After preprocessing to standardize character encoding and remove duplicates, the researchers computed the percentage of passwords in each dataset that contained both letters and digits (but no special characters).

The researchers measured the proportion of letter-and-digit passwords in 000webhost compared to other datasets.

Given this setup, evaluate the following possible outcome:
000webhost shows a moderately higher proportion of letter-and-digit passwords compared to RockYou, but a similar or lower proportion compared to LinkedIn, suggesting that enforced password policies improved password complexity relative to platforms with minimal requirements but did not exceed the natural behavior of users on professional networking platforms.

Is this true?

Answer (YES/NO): NO